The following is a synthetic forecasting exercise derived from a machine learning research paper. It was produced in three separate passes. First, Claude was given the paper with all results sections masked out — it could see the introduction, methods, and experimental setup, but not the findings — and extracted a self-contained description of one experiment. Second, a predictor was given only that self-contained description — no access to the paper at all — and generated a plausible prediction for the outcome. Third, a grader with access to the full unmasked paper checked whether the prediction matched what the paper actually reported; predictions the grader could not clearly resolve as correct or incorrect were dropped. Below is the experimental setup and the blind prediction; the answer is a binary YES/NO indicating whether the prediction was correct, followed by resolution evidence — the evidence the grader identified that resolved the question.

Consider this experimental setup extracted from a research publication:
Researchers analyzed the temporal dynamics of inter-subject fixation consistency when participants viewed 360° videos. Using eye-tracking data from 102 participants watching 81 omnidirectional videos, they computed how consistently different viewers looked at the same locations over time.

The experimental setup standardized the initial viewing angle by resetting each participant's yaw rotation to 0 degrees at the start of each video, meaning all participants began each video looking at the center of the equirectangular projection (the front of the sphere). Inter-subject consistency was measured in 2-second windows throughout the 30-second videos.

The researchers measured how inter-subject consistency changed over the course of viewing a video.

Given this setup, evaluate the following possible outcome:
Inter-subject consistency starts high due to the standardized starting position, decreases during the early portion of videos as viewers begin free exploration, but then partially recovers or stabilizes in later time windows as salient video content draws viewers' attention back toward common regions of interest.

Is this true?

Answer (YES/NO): YES